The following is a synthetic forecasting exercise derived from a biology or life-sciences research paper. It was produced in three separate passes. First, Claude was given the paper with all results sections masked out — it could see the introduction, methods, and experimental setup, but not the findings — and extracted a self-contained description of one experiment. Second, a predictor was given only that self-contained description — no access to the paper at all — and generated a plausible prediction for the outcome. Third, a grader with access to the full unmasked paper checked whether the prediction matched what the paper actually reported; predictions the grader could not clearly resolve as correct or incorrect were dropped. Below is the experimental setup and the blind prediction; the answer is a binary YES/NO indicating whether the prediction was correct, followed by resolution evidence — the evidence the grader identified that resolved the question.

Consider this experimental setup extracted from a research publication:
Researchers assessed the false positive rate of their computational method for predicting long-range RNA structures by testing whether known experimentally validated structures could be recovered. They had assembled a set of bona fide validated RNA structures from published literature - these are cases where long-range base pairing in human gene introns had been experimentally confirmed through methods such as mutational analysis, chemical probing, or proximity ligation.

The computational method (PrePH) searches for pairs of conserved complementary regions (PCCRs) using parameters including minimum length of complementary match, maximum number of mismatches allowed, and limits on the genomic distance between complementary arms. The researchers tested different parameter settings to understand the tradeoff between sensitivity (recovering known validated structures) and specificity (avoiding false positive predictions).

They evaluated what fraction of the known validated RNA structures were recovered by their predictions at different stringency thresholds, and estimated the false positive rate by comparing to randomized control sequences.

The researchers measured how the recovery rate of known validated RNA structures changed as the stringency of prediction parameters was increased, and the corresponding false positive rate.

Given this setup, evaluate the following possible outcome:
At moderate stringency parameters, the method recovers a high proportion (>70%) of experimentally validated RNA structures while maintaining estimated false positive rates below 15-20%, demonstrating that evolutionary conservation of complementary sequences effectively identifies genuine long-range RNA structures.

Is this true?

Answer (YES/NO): NO